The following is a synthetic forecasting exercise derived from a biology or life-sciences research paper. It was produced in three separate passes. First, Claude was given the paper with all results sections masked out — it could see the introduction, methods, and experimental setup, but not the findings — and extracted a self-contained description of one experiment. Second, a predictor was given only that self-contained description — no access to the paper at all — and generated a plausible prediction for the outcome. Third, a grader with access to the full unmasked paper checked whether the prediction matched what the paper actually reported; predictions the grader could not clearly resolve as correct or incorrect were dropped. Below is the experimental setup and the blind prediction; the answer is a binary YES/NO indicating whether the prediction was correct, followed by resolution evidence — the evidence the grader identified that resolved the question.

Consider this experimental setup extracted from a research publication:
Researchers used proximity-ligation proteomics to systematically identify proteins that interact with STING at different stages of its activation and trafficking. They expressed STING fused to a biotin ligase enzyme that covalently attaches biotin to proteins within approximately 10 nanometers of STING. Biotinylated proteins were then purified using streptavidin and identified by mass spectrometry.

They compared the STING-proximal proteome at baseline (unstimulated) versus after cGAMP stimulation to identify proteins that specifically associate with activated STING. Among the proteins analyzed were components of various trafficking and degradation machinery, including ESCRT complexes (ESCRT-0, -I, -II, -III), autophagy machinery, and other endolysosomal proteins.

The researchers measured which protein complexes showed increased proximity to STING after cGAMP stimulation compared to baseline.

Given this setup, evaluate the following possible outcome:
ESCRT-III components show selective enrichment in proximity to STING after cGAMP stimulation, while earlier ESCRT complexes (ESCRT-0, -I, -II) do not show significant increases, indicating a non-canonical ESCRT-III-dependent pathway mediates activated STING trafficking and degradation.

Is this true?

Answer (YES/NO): NO